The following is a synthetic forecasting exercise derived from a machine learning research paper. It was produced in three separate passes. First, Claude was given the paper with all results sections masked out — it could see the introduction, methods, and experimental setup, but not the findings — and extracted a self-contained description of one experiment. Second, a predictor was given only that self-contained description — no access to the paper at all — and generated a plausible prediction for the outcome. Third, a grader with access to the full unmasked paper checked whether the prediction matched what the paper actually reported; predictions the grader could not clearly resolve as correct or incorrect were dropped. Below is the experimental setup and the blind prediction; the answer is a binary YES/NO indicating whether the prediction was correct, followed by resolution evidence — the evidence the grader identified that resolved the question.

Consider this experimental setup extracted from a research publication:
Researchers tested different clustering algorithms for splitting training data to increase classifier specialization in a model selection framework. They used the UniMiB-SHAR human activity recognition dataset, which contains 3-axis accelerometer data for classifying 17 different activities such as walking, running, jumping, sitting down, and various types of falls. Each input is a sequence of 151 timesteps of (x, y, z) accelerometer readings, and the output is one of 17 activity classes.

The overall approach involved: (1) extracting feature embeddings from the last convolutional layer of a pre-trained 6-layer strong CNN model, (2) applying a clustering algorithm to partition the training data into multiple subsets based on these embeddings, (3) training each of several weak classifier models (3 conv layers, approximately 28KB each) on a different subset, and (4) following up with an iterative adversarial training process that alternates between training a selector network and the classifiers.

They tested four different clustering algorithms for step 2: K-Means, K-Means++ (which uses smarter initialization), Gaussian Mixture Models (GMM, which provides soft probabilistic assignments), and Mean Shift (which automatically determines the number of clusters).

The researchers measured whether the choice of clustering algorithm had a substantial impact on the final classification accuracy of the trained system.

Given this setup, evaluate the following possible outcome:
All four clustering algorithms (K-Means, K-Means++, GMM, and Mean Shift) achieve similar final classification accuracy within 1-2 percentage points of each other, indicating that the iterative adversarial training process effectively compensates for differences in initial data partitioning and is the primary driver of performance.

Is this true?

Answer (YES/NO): YES